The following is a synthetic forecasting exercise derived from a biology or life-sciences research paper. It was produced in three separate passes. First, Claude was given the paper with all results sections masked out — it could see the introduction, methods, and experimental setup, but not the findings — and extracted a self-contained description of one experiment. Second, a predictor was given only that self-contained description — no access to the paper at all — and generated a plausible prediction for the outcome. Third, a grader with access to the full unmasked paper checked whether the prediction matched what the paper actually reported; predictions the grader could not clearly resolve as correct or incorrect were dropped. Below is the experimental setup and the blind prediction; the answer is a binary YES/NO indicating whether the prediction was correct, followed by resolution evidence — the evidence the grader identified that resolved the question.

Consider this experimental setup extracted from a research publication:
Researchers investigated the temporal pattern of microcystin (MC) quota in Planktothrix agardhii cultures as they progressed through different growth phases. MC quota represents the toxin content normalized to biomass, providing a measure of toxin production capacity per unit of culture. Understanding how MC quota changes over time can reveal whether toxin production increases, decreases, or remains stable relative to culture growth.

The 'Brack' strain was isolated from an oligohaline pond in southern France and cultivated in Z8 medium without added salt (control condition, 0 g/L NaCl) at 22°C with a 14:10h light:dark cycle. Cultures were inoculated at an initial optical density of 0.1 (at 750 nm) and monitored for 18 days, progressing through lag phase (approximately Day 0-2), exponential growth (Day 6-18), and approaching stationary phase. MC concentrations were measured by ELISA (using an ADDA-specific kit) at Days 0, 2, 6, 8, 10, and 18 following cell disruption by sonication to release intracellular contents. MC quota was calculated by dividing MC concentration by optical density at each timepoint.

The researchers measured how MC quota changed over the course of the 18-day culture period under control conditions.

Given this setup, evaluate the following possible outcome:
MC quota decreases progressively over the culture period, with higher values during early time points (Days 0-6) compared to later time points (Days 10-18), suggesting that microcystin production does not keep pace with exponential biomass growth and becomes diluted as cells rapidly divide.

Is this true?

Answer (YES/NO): YES